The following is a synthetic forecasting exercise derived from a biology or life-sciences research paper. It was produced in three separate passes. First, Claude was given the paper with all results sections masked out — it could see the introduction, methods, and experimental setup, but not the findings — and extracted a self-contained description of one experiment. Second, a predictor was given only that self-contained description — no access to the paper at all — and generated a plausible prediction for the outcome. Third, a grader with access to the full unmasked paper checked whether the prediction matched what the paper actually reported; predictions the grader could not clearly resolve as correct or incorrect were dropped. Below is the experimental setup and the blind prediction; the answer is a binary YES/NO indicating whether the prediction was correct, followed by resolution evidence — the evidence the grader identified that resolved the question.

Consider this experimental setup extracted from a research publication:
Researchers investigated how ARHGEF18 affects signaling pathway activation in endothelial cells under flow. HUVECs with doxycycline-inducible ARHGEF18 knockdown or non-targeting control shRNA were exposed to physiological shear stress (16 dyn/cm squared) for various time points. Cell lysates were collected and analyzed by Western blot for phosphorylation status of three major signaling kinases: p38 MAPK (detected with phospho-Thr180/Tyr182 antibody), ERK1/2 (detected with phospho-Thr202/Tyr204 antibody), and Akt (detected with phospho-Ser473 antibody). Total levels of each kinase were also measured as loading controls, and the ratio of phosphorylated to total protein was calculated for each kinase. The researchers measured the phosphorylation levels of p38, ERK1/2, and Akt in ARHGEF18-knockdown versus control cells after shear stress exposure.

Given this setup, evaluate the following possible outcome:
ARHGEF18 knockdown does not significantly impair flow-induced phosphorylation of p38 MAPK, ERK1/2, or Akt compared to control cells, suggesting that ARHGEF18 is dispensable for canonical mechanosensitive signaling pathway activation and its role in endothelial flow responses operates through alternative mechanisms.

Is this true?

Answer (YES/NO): NO